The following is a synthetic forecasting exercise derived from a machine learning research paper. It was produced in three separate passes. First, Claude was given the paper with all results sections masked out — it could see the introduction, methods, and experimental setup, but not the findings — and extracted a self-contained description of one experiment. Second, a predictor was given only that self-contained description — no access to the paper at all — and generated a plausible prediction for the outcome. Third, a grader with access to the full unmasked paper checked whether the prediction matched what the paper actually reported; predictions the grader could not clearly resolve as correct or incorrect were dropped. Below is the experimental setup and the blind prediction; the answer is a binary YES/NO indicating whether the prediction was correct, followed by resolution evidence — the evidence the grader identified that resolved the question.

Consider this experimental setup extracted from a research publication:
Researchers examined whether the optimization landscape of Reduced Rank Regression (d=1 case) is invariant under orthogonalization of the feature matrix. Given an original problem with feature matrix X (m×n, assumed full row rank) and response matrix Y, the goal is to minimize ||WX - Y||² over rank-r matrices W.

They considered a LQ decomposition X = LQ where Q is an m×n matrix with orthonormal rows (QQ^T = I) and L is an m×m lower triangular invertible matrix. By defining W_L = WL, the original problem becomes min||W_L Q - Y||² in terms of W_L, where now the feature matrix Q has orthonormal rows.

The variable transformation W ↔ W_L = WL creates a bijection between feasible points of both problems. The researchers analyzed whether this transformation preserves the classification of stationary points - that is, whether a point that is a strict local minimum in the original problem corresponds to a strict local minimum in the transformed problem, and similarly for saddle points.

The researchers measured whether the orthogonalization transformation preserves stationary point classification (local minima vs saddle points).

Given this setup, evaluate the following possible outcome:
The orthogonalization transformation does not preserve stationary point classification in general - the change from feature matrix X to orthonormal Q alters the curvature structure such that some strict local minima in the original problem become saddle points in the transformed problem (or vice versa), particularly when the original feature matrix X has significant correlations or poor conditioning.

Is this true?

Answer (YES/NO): NO